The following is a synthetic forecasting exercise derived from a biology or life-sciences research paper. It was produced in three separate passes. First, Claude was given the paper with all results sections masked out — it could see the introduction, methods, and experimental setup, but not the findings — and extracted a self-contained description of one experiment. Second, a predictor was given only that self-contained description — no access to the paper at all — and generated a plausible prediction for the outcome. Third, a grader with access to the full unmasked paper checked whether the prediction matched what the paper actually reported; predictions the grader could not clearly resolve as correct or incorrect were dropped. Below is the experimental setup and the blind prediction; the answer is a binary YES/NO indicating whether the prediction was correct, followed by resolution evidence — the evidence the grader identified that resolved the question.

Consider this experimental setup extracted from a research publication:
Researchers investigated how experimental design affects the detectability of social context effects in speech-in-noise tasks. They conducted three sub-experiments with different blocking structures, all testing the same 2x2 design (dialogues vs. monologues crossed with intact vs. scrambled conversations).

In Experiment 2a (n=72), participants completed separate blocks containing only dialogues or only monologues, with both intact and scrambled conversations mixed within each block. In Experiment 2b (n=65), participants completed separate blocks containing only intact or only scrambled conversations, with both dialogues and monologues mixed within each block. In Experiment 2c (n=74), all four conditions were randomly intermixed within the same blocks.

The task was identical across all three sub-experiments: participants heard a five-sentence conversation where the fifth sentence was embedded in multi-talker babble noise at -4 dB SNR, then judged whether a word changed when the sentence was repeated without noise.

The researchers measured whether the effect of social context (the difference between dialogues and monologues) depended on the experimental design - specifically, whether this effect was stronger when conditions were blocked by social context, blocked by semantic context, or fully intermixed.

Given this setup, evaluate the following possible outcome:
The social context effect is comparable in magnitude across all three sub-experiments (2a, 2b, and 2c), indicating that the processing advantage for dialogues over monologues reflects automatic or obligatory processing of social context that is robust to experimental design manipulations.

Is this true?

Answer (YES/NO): NO